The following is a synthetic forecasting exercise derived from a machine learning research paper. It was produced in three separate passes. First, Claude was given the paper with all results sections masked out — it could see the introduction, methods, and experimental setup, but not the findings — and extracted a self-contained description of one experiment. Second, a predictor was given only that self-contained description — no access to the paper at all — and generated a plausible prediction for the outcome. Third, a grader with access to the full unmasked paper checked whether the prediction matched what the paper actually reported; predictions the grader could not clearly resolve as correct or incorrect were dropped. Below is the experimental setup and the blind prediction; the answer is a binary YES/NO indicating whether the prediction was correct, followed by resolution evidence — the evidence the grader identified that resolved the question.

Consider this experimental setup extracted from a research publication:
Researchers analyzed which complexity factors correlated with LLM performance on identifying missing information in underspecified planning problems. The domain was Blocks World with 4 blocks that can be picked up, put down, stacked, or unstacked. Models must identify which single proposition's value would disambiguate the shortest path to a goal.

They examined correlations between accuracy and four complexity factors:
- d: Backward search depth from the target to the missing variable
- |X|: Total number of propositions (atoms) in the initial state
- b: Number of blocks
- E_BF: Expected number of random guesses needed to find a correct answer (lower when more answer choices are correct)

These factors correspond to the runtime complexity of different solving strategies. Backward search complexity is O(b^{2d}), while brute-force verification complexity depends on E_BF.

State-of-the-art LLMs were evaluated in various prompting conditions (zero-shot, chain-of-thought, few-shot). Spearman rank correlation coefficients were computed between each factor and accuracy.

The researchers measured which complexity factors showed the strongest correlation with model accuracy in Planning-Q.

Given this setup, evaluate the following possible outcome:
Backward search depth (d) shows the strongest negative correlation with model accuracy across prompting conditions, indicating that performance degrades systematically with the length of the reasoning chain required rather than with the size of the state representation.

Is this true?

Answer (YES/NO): NO